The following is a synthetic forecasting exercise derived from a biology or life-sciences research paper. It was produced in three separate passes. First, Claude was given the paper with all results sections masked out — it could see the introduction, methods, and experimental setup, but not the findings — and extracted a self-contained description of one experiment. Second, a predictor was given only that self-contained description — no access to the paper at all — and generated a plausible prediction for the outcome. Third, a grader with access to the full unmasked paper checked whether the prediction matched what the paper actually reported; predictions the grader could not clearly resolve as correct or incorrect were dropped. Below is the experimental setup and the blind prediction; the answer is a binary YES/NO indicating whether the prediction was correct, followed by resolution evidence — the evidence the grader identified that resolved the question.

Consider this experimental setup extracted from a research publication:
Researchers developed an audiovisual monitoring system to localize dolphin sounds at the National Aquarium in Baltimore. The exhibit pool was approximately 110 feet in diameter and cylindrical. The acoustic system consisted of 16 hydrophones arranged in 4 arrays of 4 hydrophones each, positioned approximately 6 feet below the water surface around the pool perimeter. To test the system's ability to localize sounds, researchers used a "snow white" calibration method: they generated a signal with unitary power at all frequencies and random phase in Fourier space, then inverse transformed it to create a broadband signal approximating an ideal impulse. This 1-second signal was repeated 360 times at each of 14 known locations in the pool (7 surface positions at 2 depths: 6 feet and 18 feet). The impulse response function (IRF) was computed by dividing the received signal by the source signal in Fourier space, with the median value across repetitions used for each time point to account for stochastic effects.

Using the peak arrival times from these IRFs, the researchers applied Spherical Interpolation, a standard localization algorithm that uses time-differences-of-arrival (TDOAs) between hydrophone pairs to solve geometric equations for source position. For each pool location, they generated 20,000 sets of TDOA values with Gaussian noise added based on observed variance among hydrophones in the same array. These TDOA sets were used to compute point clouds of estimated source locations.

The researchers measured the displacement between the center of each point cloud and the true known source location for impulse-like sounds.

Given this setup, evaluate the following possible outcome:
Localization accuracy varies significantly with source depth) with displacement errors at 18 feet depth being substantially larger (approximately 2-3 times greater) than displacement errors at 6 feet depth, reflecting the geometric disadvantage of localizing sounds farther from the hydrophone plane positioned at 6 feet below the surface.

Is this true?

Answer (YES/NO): NO